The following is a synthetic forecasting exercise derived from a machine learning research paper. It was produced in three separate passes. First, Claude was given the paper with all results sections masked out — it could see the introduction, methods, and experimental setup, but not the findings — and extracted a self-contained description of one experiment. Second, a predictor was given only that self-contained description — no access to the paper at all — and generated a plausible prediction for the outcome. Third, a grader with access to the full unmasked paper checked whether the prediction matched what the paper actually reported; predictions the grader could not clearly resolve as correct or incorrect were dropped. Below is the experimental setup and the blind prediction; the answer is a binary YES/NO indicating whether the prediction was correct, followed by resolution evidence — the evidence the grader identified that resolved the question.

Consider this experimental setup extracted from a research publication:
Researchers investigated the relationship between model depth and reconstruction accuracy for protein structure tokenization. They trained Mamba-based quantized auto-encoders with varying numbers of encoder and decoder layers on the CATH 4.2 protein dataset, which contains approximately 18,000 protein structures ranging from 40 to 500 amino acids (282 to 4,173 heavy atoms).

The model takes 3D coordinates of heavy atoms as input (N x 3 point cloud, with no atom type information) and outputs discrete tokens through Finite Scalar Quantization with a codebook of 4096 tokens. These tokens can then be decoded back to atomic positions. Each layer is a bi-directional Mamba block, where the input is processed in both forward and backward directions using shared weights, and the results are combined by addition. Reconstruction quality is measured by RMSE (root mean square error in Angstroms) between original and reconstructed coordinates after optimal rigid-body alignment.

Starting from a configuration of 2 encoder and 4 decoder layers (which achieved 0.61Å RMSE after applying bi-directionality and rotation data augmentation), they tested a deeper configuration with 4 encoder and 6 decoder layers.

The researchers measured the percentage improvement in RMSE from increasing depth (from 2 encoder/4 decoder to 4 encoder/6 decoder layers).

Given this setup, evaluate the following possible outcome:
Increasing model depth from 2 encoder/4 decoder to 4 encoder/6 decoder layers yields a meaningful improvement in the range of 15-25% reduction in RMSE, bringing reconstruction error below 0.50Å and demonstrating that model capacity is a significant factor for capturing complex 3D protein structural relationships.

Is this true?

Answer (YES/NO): NO